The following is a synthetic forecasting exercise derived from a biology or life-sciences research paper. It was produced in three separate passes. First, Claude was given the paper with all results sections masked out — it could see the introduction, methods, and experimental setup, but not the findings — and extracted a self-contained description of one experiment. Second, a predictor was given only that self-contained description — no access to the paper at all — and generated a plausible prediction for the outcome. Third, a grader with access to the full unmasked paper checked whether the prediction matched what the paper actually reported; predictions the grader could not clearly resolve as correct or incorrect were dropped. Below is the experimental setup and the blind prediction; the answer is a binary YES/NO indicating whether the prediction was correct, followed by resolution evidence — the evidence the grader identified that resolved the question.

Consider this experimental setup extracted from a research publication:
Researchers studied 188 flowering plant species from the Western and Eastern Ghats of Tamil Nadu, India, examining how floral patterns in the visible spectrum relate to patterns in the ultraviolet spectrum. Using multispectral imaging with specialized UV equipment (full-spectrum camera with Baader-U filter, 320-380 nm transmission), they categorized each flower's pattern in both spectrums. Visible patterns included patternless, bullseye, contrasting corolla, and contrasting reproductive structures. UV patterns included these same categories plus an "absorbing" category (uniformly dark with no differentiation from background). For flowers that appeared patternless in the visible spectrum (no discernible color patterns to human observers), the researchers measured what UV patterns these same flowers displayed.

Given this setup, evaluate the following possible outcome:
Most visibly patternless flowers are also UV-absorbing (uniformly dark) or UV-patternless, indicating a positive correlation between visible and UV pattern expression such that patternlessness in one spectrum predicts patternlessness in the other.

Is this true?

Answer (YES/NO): NO